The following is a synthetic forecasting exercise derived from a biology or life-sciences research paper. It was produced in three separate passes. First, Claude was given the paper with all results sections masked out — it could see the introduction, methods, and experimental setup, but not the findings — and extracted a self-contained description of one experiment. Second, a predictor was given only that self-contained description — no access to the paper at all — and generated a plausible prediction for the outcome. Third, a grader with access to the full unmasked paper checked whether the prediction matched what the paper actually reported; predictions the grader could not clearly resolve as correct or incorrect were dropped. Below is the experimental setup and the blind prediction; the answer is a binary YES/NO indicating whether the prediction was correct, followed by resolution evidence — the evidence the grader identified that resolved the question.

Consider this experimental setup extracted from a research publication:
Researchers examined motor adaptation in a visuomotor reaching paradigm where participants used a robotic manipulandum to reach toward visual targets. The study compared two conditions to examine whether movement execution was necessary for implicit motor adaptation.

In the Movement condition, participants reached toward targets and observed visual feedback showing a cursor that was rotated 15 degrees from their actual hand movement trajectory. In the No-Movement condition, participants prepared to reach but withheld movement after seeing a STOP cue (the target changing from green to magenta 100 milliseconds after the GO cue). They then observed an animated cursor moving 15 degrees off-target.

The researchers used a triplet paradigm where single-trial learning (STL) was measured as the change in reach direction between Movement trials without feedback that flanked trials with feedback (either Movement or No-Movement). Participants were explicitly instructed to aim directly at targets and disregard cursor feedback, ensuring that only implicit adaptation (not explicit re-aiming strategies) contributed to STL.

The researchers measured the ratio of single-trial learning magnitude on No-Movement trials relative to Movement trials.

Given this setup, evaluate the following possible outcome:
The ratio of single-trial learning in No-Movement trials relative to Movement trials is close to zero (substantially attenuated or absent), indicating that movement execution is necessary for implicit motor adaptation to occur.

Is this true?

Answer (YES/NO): NO